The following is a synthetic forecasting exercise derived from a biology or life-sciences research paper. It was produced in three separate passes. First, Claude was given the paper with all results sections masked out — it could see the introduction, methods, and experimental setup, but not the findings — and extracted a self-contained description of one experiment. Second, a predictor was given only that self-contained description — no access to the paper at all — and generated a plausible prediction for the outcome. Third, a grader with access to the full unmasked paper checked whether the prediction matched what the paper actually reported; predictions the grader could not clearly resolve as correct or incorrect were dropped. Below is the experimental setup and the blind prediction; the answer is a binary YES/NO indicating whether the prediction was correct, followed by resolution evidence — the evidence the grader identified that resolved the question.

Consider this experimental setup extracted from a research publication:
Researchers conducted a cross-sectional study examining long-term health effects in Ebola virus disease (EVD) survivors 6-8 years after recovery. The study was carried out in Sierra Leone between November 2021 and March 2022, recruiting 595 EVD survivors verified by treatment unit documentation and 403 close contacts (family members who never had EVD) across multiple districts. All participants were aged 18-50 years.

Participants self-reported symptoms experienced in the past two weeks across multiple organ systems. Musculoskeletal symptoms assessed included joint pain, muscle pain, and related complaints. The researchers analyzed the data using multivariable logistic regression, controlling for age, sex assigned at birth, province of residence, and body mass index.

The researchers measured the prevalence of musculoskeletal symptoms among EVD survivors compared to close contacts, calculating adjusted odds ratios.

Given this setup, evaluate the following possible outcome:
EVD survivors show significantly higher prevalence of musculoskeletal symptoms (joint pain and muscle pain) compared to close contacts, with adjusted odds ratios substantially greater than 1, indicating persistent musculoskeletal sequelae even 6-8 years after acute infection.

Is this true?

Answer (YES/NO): YES